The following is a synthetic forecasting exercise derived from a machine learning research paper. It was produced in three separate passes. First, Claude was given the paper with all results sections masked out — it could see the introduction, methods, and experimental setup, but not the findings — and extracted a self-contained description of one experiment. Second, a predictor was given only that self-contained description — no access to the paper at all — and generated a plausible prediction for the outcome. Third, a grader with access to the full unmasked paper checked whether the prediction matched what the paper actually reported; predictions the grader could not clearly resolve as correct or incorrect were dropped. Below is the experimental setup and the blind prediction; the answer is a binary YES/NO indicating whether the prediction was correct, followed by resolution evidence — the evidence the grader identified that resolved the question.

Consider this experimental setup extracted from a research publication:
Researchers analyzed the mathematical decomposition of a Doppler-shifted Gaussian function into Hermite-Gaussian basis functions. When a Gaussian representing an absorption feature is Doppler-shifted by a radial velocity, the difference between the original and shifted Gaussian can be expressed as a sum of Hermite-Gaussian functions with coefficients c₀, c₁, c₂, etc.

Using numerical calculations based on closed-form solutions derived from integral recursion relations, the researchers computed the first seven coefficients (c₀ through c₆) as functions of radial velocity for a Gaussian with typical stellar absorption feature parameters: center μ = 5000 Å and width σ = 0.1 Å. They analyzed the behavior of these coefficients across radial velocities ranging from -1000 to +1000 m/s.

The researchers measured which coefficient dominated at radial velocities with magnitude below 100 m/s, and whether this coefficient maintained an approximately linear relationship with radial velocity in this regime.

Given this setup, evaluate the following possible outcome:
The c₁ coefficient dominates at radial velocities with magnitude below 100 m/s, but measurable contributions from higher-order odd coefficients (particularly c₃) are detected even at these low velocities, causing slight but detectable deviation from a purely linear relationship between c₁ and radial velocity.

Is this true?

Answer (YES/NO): NO